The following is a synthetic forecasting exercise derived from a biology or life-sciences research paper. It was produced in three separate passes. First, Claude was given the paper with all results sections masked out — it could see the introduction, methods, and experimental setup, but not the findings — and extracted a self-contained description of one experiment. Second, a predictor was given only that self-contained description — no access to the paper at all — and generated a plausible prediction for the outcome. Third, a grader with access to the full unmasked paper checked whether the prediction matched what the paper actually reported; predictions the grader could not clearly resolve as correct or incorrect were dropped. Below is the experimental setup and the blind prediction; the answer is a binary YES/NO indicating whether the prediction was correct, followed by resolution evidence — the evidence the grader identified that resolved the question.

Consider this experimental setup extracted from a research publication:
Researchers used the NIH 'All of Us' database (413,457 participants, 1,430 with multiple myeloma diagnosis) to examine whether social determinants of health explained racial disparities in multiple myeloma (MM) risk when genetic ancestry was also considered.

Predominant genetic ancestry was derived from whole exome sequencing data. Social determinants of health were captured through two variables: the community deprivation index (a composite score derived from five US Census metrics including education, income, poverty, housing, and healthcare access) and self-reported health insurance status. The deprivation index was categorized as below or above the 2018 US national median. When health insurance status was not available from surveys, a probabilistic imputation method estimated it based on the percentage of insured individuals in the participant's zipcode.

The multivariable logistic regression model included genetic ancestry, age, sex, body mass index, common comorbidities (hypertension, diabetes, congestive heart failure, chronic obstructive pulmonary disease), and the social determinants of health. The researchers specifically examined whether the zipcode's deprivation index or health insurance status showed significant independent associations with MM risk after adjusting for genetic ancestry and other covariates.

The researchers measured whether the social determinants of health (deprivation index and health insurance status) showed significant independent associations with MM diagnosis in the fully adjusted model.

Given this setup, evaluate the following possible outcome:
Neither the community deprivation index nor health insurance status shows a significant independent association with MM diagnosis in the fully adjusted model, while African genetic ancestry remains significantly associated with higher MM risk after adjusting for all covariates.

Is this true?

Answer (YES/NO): NO